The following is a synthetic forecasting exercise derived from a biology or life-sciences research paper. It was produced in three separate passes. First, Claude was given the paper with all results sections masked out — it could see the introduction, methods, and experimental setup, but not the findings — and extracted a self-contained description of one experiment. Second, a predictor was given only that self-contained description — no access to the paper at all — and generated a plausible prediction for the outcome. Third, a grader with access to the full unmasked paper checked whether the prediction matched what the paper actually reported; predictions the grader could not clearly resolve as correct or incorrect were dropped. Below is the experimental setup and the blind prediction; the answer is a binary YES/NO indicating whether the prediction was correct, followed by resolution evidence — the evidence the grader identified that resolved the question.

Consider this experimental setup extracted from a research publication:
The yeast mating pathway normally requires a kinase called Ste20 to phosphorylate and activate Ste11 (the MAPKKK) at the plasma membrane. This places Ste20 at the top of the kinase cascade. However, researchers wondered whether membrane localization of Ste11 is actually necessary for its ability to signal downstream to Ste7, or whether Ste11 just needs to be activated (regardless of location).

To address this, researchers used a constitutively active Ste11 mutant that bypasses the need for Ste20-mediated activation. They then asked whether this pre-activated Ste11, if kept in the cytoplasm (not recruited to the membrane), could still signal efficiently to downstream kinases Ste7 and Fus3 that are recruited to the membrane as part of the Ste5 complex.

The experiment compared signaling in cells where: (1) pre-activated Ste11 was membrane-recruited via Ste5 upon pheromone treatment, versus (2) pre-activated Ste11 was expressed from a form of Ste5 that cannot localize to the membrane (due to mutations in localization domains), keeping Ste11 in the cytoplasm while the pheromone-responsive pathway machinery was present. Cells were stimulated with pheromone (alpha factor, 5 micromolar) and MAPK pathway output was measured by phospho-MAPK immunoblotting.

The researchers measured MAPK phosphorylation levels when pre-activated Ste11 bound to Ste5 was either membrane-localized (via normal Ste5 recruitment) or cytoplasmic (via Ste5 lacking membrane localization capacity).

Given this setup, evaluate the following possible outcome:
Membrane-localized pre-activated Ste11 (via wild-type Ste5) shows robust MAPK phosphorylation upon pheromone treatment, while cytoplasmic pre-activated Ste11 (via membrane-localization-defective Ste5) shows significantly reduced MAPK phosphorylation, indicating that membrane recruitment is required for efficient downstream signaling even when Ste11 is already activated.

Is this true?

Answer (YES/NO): YES